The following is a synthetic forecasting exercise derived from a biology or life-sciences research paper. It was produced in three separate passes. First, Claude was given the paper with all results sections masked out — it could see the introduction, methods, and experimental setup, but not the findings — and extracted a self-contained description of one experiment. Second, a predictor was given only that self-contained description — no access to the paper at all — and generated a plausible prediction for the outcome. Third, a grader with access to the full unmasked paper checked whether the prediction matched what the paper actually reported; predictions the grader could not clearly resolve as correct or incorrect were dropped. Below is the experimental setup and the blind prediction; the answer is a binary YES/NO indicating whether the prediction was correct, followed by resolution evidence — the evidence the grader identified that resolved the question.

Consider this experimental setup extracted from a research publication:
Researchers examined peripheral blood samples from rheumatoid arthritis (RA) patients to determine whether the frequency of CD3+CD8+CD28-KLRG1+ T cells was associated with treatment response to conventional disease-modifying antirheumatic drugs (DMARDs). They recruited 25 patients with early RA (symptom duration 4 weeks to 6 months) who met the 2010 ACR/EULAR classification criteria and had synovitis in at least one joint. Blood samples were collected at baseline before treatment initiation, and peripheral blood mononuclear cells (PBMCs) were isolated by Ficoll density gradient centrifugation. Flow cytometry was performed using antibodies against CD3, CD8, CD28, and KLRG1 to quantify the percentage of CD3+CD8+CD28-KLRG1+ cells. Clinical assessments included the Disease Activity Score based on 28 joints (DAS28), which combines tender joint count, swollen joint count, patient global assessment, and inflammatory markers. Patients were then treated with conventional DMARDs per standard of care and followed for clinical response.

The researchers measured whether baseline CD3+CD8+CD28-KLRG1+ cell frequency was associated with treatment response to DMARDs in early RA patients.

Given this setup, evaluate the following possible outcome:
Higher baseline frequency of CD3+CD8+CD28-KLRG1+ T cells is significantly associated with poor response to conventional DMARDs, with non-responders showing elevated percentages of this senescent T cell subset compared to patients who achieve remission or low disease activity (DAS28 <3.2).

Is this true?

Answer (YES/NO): NO